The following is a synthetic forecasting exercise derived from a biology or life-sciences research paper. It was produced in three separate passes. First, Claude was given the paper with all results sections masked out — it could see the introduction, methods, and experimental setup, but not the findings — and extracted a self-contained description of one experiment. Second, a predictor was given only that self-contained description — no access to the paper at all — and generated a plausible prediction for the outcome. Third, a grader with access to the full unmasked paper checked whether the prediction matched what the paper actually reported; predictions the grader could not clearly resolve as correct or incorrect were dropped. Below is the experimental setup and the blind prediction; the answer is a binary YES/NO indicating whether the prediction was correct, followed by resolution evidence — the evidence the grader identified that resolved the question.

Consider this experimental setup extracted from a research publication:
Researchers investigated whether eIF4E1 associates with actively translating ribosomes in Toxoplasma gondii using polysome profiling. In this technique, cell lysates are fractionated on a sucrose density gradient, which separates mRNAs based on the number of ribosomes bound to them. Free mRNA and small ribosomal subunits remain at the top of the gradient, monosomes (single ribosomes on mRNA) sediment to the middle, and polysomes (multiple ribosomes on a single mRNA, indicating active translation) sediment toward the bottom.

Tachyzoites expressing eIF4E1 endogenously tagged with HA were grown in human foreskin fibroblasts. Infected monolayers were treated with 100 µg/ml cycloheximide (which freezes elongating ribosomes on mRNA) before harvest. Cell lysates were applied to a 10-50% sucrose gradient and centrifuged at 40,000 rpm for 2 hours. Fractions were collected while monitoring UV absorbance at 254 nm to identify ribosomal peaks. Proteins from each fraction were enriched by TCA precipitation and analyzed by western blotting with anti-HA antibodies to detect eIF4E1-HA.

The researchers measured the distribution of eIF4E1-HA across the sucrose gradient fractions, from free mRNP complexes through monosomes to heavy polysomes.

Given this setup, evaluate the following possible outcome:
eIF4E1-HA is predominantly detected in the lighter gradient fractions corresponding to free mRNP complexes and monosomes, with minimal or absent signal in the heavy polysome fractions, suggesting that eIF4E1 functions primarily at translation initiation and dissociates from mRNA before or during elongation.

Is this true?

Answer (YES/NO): NO